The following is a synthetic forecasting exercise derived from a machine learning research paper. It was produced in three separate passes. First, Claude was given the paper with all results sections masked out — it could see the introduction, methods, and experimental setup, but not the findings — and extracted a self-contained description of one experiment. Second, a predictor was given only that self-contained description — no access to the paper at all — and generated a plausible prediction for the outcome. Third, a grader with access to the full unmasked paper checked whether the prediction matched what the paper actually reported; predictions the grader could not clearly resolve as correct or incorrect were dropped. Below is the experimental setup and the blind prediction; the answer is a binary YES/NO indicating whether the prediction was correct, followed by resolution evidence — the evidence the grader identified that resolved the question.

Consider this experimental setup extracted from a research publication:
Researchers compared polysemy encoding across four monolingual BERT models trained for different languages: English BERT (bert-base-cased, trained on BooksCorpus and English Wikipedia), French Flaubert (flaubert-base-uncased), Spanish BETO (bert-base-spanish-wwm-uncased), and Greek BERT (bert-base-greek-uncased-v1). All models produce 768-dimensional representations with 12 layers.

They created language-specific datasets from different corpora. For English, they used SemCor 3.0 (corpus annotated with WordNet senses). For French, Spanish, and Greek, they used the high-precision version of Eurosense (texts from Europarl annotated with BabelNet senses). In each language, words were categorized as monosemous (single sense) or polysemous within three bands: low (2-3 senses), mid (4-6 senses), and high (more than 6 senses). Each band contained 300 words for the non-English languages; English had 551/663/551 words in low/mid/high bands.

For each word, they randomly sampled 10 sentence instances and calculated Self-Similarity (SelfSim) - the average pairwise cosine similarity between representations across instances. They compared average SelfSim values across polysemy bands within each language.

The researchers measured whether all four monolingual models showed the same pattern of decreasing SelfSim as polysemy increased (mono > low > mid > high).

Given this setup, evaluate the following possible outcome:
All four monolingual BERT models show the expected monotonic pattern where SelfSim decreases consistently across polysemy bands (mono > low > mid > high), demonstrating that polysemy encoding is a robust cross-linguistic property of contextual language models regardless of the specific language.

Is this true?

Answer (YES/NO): YES